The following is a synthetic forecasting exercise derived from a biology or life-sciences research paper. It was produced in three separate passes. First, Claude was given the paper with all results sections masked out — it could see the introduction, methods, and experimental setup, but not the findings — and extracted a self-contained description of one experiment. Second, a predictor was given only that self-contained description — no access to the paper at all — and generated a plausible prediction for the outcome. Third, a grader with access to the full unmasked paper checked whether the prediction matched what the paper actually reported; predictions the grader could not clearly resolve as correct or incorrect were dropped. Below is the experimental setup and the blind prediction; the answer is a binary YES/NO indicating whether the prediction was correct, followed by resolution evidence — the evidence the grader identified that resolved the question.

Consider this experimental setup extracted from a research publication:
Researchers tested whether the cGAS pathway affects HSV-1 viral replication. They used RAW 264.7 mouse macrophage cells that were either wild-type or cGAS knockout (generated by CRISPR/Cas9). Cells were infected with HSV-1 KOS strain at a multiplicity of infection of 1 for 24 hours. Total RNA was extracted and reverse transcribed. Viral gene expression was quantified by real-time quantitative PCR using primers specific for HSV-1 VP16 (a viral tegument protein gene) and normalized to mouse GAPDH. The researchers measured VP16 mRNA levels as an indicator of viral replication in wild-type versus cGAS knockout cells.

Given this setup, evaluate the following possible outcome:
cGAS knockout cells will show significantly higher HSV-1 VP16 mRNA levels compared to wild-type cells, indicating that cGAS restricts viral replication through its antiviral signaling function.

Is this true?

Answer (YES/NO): YES